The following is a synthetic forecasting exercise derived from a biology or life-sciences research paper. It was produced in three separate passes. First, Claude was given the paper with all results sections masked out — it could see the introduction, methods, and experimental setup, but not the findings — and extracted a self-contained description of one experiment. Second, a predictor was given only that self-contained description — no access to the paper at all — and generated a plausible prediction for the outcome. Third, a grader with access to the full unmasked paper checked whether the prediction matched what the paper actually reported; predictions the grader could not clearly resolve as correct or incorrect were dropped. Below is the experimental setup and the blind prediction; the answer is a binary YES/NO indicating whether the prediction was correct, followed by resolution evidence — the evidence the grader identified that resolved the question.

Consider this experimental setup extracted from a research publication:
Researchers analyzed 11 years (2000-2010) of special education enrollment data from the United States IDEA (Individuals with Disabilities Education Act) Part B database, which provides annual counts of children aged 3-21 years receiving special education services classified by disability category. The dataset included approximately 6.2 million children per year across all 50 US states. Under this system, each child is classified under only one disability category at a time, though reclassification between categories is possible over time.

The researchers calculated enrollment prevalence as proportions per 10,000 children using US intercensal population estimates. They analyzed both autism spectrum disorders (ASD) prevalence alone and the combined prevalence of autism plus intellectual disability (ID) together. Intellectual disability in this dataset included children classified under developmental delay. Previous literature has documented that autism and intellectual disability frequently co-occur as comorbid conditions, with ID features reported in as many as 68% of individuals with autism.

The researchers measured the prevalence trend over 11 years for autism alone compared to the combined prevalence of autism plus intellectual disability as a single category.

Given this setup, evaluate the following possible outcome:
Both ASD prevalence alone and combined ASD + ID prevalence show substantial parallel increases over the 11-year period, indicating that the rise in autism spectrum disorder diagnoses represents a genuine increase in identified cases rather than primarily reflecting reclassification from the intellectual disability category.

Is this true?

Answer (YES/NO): NO